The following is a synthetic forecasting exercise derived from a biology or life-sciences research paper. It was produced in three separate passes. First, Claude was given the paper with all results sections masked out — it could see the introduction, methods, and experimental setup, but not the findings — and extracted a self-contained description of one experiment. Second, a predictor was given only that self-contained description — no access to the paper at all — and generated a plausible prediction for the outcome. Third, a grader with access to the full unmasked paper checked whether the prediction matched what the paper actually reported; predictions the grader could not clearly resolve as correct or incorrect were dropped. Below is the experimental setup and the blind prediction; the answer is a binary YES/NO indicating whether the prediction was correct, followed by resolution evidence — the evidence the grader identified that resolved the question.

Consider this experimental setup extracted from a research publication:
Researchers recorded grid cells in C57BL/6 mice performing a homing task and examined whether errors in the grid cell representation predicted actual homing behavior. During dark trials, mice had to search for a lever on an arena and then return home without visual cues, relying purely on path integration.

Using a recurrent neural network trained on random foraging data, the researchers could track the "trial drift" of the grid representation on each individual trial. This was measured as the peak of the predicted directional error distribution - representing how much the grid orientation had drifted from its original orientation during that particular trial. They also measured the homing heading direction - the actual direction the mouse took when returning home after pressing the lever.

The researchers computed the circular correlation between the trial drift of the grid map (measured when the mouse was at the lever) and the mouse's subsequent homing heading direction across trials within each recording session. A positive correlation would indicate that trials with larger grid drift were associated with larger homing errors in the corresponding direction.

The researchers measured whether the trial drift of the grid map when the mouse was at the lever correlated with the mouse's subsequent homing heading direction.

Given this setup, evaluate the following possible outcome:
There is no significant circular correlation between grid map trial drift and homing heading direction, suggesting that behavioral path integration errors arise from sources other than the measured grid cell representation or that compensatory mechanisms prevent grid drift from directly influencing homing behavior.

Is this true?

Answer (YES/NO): NO